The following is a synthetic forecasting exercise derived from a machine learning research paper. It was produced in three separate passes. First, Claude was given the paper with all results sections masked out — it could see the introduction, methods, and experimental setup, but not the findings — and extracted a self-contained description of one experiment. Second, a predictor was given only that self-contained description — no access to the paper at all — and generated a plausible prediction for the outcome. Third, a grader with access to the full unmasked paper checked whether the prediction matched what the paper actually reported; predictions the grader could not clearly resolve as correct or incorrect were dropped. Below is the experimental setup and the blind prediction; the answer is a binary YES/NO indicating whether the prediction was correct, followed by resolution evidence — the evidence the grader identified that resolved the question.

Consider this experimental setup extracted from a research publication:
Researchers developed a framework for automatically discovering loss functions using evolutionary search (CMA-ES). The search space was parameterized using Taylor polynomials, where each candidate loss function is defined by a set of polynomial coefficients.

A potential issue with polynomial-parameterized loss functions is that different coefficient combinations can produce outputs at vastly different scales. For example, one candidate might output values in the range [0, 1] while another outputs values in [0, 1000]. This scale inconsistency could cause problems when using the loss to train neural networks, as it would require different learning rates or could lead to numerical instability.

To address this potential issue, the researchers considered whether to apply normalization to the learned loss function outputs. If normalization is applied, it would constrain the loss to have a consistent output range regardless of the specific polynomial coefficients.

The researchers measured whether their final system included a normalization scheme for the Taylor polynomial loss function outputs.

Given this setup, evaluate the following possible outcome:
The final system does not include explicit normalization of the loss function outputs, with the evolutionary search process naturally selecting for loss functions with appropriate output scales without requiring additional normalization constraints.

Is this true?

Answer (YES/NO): NO